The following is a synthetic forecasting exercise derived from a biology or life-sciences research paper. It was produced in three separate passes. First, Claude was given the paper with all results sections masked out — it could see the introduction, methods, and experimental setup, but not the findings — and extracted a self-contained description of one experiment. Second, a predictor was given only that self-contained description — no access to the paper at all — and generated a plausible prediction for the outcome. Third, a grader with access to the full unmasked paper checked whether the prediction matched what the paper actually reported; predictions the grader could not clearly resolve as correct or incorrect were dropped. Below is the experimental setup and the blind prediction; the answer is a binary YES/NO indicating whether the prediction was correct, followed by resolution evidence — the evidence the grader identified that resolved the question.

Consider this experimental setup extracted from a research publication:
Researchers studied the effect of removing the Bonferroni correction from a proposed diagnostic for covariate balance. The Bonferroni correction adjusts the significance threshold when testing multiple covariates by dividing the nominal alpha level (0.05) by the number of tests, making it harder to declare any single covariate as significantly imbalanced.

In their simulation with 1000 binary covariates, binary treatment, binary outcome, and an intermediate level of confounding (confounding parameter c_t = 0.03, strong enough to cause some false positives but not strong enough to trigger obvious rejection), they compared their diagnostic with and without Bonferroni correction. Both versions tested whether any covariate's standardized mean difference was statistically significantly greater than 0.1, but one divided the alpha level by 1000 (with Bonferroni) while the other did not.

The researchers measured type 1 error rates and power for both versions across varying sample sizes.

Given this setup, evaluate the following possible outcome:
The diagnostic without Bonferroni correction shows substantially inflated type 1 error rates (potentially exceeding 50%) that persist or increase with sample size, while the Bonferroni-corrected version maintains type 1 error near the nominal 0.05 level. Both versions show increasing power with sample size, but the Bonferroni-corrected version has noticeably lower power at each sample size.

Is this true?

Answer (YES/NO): NO